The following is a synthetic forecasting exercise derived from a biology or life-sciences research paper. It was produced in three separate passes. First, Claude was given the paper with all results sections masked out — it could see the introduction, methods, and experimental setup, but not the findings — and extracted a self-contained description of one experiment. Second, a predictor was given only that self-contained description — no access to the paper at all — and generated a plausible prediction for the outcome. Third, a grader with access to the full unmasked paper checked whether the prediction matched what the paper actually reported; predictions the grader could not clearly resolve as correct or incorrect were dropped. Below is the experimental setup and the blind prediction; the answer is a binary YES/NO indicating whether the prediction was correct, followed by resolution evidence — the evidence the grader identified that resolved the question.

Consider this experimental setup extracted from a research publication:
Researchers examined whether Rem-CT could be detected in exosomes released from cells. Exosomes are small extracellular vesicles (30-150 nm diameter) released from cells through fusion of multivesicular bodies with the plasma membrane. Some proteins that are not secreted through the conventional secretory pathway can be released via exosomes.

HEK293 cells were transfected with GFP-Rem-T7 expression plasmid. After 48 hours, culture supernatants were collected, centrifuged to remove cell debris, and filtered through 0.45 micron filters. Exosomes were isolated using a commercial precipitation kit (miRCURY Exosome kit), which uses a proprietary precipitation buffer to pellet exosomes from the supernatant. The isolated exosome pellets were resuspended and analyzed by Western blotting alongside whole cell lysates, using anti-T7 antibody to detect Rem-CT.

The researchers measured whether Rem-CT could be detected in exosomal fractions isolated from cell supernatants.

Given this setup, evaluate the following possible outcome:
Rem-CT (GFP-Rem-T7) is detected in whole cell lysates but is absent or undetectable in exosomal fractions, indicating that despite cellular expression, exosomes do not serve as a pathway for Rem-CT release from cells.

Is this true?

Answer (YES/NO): YES